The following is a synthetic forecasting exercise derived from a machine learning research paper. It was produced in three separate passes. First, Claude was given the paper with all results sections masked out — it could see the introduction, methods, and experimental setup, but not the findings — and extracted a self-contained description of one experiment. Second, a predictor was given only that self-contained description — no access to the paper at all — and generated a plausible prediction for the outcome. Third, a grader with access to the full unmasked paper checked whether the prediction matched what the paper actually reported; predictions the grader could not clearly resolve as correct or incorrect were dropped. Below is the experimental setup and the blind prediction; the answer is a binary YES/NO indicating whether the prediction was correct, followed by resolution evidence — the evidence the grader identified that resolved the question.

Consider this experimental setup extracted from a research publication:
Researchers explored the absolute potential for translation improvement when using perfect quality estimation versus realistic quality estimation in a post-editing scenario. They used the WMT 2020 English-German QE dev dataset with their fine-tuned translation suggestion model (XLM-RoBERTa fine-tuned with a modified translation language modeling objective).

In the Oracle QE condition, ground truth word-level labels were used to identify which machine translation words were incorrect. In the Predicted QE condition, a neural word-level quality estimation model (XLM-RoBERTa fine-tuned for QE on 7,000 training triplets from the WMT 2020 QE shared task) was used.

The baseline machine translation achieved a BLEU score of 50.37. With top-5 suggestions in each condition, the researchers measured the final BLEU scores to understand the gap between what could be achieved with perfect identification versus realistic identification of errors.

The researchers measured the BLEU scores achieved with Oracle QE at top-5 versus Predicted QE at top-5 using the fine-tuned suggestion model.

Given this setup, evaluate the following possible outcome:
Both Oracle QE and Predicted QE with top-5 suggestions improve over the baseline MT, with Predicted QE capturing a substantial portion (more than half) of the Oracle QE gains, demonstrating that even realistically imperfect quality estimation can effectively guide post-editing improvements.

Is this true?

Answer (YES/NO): NO